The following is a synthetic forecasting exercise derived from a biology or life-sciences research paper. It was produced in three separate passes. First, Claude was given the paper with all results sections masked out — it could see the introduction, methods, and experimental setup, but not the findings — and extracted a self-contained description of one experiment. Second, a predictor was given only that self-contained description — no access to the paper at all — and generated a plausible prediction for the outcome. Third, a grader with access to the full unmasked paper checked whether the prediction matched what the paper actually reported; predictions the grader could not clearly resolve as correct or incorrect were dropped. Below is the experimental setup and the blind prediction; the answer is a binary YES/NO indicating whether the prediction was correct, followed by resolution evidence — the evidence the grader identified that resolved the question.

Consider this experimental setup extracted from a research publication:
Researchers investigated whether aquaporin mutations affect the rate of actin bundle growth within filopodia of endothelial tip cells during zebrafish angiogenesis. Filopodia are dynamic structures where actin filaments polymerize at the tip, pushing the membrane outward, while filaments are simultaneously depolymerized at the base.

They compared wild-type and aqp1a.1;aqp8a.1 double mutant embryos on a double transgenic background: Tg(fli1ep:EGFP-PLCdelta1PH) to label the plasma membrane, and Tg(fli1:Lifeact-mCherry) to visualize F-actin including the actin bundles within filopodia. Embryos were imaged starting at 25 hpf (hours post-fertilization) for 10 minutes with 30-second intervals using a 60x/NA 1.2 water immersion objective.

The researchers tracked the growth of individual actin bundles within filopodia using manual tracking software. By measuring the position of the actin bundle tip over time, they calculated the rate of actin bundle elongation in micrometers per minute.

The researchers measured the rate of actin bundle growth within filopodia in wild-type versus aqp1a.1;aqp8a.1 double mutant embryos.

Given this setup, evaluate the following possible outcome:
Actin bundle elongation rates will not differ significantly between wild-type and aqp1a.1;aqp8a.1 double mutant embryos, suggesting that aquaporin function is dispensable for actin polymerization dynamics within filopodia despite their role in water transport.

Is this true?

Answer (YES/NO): NO